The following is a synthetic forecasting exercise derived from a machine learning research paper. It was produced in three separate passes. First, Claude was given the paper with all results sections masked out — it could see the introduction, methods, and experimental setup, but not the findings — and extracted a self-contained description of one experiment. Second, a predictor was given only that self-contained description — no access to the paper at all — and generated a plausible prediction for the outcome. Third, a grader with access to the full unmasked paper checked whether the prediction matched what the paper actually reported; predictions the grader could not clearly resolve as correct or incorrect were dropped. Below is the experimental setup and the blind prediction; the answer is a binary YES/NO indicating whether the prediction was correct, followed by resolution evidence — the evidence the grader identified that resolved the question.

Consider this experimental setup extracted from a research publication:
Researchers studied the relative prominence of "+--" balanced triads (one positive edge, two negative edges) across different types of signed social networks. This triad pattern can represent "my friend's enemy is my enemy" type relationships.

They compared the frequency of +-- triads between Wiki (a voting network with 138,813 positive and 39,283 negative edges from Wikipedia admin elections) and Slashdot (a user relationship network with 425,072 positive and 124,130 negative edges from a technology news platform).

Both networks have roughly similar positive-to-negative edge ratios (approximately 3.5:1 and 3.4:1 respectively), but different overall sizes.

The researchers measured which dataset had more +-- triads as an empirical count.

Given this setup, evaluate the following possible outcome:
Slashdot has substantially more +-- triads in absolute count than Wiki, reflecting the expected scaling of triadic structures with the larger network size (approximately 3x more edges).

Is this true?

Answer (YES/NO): NO